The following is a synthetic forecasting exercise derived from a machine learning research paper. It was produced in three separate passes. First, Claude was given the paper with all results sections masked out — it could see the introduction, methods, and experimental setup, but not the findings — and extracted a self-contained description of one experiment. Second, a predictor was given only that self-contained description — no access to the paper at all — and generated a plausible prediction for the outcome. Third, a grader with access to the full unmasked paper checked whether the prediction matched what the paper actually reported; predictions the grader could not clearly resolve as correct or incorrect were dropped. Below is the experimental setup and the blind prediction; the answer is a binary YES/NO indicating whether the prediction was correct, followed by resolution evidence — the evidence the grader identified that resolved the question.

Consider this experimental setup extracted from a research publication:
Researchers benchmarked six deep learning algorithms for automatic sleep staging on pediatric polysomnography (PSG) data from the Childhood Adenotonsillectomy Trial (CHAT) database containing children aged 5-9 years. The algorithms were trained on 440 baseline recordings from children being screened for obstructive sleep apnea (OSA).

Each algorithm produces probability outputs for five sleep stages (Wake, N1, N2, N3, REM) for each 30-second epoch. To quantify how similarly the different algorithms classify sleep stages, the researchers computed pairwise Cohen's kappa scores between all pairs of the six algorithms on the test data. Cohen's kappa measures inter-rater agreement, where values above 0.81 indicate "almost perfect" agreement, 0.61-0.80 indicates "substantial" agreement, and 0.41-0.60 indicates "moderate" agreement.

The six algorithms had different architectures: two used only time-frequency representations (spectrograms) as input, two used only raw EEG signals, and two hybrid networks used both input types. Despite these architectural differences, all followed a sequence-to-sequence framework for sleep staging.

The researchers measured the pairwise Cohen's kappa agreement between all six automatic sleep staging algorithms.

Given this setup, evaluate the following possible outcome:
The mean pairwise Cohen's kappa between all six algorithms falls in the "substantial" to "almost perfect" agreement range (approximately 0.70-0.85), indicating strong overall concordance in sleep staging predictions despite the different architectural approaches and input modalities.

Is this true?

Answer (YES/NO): NO